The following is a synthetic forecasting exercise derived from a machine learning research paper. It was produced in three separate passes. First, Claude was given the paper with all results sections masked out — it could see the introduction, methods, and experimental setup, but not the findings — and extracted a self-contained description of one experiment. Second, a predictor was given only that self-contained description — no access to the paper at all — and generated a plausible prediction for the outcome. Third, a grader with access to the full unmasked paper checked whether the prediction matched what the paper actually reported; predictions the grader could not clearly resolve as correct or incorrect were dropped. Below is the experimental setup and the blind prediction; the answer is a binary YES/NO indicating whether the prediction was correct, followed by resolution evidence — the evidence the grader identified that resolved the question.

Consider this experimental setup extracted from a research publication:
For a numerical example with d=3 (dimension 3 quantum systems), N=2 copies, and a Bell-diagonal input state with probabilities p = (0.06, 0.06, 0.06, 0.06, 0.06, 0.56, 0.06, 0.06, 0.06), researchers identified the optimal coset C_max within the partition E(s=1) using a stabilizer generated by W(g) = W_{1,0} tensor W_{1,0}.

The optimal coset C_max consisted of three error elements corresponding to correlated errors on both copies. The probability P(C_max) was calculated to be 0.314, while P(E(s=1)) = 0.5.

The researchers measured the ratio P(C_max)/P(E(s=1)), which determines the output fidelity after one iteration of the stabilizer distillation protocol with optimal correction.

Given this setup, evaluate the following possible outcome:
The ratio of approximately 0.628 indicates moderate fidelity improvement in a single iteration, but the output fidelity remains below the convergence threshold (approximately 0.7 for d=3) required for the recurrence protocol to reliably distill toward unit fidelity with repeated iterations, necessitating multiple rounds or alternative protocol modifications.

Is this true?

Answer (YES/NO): NO